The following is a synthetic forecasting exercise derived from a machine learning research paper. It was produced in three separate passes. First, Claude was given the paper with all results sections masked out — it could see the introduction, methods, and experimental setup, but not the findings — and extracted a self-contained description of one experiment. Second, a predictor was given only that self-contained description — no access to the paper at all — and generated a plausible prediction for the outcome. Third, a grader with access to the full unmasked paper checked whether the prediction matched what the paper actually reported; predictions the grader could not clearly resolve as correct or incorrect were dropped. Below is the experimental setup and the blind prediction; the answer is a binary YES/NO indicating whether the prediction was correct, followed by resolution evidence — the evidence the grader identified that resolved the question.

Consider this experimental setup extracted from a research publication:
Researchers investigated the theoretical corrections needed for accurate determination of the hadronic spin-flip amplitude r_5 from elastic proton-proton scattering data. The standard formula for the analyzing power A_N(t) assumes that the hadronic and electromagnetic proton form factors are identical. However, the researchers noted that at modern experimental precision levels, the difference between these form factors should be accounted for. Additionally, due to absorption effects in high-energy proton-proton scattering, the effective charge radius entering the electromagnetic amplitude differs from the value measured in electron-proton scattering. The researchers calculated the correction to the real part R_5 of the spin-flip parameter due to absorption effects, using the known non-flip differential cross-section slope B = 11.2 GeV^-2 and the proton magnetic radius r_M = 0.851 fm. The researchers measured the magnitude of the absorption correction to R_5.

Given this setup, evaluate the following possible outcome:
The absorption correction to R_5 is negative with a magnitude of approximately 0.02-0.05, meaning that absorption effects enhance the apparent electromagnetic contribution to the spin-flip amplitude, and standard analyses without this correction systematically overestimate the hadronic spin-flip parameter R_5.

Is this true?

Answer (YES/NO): NO